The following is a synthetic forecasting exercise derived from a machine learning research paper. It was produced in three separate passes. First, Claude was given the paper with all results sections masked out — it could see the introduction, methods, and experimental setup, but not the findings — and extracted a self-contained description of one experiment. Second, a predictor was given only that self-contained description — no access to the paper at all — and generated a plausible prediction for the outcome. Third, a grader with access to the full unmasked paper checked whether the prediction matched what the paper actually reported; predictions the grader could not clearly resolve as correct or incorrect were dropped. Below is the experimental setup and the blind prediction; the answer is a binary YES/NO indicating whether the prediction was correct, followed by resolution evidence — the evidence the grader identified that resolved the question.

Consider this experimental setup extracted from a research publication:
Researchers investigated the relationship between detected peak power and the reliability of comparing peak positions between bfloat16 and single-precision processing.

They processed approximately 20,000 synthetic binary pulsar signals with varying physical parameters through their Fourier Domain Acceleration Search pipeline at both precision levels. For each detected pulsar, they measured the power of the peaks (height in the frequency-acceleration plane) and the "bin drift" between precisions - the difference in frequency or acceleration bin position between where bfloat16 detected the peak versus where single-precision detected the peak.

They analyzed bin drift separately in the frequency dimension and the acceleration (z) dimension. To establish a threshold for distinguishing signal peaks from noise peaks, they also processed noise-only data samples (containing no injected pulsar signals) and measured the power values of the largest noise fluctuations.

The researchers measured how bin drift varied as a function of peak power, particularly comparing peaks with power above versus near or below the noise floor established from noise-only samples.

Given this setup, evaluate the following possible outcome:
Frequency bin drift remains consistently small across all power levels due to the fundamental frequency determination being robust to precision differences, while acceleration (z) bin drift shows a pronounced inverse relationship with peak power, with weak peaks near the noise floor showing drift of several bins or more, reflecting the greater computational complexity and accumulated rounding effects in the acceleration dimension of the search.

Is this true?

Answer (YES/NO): NO